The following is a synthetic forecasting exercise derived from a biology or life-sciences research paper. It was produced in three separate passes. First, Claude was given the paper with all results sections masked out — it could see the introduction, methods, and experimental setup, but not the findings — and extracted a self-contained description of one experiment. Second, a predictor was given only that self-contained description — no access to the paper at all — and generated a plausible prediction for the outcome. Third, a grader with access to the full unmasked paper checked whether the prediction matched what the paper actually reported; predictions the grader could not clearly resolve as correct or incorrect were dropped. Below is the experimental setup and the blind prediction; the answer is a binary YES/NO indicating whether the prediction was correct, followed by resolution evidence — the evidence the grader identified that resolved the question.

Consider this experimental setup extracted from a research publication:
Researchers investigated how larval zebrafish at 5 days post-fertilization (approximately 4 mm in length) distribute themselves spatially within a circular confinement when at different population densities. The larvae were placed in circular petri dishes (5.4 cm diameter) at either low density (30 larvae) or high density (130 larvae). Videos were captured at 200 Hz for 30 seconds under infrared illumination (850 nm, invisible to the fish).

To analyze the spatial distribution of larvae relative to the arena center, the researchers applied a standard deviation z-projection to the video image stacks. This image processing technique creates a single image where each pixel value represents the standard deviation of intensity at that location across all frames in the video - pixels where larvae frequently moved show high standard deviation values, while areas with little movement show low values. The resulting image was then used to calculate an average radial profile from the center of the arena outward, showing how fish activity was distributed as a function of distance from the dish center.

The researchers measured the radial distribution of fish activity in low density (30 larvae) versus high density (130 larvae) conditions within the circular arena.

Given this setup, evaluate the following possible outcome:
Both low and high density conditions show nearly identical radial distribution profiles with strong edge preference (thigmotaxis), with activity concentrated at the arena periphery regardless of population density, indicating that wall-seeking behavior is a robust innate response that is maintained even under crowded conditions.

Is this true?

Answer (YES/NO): NO